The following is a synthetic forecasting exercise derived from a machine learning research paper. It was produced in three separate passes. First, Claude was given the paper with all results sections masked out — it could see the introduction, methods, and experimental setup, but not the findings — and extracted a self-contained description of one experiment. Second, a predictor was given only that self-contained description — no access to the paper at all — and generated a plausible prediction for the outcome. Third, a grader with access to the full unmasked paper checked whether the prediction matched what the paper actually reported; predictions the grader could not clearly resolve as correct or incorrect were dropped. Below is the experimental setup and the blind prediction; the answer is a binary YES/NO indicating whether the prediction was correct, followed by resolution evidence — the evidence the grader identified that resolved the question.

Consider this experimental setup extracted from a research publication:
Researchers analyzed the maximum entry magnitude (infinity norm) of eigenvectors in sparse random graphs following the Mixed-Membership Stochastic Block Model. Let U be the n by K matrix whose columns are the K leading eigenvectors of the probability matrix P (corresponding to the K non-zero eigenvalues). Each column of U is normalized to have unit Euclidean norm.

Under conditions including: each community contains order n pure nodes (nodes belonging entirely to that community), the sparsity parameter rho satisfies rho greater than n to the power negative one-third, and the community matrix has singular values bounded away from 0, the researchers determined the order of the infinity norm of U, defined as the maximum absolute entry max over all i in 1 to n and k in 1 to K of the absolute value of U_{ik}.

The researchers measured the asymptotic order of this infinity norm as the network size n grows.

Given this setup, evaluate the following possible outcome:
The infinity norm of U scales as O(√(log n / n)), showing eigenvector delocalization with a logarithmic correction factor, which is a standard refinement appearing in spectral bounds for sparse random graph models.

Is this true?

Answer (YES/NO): NO